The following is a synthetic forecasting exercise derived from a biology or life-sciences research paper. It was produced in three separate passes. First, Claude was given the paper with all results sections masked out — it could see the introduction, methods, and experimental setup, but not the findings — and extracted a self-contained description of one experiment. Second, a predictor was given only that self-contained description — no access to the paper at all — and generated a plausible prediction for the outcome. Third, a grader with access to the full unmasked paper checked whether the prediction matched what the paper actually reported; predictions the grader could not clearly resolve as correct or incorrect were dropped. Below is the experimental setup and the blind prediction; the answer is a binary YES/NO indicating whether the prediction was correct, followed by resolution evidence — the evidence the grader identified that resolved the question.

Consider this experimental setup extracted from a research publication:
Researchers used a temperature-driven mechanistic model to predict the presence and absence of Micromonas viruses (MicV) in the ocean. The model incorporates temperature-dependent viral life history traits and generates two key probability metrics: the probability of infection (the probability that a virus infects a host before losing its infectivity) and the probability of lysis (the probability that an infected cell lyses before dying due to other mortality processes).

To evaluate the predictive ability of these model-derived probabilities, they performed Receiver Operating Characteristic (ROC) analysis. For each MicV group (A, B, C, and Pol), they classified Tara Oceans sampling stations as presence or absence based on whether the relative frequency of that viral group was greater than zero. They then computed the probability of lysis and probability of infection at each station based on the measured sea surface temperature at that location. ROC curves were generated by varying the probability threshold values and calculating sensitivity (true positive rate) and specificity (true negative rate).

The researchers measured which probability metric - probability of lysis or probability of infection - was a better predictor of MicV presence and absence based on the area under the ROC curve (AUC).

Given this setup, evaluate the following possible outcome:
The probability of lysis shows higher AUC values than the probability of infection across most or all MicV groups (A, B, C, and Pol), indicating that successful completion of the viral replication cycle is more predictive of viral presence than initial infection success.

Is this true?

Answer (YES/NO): NO